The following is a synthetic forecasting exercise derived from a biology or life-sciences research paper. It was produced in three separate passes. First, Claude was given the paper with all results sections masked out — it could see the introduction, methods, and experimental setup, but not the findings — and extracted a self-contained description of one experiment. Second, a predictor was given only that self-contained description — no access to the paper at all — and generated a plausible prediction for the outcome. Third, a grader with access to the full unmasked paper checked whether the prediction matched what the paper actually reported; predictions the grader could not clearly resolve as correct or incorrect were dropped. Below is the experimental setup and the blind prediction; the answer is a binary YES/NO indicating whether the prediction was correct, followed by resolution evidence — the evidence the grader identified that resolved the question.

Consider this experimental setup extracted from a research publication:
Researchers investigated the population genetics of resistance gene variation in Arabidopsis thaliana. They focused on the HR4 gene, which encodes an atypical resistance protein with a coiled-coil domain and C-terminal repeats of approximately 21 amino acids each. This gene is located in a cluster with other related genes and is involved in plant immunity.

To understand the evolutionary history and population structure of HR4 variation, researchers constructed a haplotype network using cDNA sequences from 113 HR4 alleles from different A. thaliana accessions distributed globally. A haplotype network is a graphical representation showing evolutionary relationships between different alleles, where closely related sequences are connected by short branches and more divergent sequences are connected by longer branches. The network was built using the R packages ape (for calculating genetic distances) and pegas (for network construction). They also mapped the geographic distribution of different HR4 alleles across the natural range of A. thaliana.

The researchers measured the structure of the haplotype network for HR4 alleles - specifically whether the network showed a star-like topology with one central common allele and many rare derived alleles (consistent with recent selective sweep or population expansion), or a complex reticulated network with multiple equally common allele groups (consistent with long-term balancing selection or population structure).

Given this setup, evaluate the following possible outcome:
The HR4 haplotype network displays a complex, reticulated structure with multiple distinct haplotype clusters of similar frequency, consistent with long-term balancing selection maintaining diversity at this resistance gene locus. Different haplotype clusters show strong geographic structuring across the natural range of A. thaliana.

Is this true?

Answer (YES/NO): NO